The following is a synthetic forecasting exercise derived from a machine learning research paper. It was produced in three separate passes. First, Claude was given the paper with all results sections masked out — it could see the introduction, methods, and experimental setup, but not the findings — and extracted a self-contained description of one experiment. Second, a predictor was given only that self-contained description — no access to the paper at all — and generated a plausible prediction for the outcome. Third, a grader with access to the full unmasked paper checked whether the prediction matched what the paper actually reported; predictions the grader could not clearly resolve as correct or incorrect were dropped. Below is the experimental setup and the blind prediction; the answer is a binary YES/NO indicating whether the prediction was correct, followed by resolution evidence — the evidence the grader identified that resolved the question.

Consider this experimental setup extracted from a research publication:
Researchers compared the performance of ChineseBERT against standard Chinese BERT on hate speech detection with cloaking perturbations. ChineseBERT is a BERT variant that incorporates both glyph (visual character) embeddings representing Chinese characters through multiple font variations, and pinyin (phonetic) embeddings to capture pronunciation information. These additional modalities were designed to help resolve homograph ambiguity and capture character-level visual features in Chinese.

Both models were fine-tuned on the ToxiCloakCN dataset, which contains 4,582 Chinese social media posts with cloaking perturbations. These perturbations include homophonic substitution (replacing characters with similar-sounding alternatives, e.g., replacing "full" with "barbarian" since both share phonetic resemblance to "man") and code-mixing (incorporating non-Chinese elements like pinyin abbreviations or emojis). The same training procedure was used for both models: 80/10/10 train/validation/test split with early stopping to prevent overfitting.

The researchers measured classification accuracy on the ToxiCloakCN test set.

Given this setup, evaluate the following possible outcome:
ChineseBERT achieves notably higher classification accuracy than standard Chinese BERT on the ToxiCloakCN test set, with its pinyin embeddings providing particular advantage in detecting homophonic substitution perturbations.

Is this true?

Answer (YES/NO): NO